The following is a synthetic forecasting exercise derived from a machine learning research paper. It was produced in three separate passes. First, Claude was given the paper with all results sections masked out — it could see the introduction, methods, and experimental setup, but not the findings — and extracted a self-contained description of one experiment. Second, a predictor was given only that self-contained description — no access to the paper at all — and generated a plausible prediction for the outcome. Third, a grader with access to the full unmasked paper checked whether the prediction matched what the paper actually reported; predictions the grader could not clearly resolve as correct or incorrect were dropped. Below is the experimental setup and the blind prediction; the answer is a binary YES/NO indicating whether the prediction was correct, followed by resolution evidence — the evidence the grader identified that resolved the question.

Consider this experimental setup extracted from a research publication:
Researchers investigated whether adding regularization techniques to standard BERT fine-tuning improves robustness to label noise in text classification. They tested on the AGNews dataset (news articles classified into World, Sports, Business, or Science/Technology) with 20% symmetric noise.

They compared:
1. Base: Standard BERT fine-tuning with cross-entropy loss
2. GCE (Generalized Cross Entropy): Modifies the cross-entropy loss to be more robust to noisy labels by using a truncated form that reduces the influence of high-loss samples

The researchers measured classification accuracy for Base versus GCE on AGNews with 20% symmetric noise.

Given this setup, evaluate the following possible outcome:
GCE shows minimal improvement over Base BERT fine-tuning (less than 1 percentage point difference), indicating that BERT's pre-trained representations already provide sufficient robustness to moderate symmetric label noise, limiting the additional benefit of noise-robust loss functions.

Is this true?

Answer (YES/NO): NO